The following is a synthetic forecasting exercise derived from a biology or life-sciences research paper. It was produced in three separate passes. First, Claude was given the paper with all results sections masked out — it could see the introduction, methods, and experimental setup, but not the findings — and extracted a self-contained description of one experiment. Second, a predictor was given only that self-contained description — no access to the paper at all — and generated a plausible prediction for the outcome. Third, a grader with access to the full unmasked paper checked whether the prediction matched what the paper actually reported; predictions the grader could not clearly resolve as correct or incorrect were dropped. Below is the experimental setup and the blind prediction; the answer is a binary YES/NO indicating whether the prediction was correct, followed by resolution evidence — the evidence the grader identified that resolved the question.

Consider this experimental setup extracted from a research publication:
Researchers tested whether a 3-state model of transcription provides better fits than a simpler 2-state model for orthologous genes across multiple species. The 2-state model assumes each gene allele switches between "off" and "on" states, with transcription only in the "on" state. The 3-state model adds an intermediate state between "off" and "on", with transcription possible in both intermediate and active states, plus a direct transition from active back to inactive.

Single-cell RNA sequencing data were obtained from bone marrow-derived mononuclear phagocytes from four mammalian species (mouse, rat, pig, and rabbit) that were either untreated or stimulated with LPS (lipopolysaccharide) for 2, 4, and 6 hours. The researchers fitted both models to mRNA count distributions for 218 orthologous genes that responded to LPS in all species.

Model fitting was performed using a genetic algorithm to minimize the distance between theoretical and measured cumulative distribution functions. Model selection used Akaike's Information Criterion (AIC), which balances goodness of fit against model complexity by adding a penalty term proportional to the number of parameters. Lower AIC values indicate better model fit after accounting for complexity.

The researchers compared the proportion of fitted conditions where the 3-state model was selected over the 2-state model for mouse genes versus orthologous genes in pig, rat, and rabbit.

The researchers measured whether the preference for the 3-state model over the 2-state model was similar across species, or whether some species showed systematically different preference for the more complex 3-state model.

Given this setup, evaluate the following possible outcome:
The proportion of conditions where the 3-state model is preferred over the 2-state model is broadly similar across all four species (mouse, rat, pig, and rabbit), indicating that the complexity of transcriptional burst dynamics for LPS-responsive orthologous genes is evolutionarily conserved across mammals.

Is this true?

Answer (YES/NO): NO